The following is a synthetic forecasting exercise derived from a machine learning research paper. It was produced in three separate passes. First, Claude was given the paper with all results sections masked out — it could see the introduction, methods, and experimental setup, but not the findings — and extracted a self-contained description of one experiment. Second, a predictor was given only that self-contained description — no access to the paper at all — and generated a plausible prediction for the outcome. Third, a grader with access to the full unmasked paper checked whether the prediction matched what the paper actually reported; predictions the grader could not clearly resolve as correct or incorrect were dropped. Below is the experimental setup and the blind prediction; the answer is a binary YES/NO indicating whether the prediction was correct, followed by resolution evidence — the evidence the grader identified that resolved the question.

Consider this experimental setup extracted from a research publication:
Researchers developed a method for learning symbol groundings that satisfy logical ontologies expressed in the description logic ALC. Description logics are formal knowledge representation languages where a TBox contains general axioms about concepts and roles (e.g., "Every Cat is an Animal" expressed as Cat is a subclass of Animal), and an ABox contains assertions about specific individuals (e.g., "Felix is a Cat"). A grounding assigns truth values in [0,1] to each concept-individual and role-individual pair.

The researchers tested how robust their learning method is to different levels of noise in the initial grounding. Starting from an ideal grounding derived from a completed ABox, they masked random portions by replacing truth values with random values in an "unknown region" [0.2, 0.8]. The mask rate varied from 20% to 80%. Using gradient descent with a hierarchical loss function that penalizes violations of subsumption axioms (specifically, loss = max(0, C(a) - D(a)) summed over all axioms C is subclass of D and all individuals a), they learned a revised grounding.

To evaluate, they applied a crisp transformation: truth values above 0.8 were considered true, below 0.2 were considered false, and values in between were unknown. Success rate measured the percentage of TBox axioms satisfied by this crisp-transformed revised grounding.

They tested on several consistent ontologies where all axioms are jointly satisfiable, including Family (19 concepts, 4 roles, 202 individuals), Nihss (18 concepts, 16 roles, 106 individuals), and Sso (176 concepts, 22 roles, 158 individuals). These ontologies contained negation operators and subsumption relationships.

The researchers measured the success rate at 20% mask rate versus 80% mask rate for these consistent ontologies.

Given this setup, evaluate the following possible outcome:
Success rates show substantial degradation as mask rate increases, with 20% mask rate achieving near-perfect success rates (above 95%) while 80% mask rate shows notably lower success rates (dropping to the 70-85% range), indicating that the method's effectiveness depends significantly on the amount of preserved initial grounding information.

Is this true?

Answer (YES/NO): NO